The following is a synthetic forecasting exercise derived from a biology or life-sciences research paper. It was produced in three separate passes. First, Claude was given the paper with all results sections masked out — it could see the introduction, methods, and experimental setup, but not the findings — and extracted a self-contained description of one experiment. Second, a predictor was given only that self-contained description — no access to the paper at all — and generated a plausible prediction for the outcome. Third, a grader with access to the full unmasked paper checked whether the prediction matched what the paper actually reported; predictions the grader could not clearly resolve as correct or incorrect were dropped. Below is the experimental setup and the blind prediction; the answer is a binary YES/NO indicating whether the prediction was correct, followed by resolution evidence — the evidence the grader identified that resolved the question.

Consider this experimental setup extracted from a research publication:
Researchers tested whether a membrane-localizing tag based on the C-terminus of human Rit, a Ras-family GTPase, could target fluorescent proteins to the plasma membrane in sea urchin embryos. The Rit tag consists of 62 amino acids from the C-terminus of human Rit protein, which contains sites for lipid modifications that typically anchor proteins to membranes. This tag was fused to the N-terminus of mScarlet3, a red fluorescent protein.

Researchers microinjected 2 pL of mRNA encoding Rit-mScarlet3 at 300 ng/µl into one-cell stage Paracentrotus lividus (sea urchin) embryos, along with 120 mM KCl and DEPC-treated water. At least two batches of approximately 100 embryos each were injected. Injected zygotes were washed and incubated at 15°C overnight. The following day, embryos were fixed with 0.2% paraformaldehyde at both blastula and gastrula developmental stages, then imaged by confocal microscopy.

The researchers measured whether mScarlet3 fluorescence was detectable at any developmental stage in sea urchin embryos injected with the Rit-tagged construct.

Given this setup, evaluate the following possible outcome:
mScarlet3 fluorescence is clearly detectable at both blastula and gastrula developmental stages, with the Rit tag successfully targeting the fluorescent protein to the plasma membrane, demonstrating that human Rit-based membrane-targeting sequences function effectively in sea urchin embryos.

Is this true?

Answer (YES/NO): NO